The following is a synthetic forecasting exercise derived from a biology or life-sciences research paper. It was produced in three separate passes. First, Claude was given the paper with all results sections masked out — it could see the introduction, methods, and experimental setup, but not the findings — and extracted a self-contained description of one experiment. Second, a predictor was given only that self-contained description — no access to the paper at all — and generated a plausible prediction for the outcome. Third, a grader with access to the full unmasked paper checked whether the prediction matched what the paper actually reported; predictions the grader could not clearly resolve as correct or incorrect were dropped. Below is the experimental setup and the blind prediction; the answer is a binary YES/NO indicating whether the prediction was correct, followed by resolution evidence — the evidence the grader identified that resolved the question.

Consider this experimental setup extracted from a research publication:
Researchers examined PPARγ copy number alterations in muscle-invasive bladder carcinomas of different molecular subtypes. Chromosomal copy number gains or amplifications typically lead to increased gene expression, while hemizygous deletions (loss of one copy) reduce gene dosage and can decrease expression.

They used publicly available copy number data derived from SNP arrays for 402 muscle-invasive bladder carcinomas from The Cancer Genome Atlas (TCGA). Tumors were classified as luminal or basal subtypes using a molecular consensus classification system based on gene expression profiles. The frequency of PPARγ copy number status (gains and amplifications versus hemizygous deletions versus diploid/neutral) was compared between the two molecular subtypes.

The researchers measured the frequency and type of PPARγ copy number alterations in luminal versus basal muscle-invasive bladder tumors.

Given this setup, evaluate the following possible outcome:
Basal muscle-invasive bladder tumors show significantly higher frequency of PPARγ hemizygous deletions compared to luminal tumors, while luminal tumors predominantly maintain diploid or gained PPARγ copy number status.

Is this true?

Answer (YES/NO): YES